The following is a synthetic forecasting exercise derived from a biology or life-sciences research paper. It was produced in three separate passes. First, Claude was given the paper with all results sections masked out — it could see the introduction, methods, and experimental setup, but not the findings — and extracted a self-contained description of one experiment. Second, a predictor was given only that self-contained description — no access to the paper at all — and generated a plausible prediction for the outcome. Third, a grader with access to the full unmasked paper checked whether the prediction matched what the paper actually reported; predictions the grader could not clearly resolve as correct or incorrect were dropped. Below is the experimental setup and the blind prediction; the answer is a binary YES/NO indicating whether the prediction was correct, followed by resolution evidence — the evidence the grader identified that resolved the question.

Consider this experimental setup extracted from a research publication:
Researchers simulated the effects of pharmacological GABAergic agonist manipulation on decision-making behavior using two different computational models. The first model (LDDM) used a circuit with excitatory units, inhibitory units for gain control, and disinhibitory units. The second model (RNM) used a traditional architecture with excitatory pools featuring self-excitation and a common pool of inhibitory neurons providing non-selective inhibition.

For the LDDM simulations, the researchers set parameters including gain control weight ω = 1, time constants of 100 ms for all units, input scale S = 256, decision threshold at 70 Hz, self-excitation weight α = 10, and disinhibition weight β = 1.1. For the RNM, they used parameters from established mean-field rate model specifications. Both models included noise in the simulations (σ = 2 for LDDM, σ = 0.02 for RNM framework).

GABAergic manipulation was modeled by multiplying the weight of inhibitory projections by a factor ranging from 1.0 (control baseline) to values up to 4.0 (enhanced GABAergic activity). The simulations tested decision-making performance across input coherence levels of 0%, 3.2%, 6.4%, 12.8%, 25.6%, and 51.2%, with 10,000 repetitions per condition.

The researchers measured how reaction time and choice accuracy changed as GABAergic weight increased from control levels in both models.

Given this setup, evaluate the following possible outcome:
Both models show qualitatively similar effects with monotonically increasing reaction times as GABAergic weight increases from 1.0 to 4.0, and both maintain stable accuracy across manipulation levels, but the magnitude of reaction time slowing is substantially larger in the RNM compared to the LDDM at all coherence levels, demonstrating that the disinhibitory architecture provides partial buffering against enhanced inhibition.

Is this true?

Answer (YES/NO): NO